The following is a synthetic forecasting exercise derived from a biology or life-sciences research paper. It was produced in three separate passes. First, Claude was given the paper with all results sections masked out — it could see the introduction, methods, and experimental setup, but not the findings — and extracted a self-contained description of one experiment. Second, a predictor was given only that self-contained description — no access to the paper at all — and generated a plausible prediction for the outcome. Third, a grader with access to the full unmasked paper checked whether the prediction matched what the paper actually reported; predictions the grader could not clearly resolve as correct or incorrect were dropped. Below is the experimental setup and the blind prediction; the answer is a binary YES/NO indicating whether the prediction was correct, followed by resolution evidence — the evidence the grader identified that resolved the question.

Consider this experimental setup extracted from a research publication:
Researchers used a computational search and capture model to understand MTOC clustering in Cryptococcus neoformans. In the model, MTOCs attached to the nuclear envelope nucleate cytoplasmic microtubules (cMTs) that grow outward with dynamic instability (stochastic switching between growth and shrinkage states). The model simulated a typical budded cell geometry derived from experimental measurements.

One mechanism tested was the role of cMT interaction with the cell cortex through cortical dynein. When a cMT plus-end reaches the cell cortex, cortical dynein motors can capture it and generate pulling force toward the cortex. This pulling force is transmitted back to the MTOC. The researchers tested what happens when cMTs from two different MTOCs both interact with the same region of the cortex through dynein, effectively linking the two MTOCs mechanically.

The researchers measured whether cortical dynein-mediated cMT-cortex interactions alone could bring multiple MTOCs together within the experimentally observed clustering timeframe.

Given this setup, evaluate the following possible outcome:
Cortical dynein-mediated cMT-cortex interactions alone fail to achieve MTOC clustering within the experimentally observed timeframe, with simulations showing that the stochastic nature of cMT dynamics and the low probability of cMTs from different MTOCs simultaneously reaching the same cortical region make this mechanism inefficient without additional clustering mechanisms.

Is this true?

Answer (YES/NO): YES